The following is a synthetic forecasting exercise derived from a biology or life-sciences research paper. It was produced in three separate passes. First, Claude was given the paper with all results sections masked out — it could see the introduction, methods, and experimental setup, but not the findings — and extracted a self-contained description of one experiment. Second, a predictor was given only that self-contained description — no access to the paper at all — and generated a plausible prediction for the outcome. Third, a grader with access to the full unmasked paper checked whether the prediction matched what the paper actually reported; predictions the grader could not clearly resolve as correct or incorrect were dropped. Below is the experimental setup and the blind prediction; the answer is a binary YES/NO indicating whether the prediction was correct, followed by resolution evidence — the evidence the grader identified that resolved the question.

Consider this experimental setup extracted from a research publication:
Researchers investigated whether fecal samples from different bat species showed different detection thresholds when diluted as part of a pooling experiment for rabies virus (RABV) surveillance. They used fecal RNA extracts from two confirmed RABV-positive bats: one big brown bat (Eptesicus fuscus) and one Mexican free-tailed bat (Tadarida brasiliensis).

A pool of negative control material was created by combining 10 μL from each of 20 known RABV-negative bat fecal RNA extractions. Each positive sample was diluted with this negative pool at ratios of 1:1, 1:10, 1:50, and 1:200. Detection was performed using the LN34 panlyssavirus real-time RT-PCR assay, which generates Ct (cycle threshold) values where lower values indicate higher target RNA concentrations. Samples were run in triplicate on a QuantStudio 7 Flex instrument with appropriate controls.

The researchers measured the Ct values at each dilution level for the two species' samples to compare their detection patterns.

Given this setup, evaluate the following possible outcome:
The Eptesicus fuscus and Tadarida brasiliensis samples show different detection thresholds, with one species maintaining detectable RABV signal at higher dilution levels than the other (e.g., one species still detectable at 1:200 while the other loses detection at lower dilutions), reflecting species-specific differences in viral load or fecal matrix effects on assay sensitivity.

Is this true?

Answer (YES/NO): NO